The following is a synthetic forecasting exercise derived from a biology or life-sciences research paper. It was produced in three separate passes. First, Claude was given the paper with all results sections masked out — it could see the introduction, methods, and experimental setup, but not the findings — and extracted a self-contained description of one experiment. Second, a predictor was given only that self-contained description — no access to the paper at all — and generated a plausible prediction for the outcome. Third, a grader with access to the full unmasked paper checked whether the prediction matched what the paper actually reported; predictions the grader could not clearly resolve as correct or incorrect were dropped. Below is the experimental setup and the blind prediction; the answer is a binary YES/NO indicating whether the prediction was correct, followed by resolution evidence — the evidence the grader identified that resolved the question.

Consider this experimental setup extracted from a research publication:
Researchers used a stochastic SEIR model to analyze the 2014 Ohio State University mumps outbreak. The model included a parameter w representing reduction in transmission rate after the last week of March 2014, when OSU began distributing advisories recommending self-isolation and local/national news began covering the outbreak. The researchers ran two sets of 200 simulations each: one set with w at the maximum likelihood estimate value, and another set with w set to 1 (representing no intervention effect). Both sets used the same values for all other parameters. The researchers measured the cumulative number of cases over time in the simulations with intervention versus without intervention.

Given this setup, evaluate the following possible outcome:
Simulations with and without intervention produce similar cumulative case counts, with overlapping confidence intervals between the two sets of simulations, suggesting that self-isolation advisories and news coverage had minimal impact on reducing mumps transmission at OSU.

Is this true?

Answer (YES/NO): NO